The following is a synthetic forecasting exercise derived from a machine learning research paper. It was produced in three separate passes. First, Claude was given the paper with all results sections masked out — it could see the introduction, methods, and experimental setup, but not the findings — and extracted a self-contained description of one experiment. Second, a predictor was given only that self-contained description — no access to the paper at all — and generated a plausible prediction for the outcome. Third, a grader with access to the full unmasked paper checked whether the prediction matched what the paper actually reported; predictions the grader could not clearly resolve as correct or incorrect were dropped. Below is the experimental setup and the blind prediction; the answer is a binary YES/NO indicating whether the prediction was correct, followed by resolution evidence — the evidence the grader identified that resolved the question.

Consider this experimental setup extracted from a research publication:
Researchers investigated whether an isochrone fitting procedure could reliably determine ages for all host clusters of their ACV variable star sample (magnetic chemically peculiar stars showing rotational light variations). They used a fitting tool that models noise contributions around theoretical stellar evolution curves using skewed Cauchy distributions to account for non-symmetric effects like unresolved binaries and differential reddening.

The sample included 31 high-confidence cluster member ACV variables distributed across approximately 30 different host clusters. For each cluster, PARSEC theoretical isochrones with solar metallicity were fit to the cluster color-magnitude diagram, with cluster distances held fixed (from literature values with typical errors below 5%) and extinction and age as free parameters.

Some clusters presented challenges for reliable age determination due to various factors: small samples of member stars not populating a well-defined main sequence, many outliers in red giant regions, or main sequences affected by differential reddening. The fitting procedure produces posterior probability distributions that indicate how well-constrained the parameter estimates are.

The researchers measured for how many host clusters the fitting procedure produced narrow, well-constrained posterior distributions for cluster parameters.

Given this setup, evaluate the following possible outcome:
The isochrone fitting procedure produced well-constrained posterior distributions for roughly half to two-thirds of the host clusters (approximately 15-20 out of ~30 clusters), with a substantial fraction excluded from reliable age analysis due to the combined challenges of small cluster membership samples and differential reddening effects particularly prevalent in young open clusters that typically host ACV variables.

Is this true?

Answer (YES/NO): NO